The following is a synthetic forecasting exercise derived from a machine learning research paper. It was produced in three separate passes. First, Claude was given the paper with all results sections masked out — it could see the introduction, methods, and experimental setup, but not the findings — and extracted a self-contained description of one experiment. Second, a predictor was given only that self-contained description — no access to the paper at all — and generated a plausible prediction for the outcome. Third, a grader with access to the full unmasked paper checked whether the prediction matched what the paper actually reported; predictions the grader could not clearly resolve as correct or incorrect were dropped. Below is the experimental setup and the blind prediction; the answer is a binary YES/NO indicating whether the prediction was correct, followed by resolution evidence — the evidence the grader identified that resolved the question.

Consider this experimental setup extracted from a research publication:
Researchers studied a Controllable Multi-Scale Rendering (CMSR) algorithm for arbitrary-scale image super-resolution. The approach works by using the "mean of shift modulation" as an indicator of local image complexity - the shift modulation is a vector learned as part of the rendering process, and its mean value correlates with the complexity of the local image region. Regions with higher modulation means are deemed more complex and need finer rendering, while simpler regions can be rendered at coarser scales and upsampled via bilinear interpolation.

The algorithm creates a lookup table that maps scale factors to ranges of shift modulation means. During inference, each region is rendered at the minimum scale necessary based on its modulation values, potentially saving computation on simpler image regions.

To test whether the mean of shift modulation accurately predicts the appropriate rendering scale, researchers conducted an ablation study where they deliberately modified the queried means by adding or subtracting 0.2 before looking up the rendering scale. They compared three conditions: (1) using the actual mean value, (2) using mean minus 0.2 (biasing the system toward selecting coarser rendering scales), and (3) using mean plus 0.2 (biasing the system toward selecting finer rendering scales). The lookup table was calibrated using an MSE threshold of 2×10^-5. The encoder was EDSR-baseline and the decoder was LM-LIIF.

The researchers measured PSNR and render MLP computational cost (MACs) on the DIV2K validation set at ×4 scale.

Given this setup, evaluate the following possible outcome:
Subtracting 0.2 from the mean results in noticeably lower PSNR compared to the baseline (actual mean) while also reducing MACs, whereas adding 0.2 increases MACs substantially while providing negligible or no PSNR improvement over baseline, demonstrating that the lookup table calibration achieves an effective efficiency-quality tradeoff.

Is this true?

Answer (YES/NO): NO